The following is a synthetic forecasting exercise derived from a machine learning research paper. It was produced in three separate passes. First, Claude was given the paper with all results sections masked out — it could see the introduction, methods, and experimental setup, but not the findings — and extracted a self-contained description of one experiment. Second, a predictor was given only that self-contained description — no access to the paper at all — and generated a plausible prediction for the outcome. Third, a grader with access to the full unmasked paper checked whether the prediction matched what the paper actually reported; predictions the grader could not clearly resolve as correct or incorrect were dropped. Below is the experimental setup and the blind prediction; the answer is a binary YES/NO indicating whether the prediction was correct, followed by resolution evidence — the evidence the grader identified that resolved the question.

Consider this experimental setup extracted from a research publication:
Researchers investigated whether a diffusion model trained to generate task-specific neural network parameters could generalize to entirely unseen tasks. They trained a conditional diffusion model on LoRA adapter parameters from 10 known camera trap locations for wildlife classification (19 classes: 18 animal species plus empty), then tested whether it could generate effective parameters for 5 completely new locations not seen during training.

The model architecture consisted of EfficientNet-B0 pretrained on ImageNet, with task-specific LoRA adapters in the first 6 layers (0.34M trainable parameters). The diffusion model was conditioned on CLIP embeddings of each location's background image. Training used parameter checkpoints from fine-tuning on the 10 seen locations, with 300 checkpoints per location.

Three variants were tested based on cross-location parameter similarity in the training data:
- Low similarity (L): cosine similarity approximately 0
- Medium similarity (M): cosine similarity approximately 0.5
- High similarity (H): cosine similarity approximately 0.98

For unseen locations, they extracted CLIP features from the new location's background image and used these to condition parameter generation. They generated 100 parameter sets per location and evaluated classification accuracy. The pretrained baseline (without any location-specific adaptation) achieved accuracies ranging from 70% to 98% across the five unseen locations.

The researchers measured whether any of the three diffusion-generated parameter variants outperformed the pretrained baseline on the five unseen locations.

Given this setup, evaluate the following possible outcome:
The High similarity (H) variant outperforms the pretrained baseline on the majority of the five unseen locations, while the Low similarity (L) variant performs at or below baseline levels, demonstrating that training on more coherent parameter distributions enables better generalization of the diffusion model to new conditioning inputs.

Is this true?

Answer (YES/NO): NO